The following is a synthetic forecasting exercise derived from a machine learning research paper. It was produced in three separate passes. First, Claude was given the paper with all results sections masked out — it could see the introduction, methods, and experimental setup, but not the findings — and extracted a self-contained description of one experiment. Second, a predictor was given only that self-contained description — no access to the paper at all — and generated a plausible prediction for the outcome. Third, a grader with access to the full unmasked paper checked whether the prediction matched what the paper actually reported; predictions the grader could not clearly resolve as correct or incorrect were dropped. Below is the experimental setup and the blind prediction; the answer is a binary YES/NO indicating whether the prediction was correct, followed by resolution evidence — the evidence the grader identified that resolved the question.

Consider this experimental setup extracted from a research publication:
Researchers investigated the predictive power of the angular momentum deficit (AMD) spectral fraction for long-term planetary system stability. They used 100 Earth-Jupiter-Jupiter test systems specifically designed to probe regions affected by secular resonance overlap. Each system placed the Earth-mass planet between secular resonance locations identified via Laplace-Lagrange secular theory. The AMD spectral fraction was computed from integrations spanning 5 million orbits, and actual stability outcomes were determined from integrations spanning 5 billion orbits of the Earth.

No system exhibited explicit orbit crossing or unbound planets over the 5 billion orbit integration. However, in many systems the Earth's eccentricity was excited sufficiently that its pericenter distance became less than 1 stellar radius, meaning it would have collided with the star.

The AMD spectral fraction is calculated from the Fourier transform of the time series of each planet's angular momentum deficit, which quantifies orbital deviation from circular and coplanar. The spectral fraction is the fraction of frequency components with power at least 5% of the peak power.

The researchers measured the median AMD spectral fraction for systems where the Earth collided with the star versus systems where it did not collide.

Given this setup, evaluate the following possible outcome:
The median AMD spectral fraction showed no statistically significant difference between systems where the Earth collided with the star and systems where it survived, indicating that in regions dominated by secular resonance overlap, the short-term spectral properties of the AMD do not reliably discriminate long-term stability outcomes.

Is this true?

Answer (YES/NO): NO